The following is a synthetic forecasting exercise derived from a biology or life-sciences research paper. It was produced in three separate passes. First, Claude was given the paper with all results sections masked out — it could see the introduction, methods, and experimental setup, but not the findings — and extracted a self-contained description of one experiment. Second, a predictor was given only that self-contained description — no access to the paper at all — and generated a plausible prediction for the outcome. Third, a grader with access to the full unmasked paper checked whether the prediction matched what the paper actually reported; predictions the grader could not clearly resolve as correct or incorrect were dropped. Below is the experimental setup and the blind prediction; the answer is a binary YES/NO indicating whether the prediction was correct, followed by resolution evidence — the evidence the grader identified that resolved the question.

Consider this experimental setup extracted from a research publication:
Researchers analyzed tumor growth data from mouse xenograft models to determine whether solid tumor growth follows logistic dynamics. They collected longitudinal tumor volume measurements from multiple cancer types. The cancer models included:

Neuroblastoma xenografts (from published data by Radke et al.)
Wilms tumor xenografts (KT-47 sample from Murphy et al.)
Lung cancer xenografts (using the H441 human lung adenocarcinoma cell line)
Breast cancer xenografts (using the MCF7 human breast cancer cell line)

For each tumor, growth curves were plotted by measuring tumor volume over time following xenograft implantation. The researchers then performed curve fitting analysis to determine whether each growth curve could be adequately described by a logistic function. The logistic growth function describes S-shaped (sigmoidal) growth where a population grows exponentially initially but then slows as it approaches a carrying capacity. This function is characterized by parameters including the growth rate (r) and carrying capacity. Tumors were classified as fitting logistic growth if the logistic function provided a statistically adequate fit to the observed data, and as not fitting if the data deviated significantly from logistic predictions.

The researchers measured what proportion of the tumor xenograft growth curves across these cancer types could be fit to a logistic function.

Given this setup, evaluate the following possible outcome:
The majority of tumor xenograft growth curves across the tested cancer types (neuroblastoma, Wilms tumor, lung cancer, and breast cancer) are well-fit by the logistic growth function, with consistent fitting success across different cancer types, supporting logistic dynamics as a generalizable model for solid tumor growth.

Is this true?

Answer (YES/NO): NO